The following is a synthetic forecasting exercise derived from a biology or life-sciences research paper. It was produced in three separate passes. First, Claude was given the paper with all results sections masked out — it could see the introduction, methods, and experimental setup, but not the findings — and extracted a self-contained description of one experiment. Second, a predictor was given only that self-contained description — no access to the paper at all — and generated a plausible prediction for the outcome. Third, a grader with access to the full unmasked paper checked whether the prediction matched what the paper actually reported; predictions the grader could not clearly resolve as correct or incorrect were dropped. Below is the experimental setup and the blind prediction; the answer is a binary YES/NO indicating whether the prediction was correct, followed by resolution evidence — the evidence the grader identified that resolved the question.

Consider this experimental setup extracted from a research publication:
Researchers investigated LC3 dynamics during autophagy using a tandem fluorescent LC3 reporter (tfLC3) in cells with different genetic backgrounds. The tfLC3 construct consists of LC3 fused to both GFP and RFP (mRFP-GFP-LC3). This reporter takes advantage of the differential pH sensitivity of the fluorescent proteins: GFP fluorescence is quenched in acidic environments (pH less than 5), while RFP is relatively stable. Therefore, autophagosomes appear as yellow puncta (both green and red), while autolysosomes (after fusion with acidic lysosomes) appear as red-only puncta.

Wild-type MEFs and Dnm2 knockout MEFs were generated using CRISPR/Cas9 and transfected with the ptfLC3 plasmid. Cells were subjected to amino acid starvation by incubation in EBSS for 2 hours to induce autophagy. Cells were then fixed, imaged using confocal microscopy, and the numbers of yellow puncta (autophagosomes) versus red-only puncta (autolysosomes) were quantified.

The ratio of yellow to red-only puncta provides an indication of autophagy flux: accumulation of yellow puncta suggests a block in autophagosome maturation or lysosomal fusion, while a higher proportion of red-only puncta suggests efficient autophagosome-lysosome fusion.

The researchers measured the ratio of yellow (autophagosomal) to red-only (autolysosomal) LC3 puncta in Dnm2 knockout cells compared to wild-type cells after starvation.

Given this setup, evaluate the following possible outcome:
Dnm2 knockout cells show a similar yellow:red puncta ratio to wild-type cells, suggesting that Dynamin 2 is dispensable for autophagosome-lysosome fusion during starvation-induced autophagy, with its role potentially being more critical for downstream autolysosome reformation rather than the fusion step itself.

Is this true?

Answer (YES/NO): NO